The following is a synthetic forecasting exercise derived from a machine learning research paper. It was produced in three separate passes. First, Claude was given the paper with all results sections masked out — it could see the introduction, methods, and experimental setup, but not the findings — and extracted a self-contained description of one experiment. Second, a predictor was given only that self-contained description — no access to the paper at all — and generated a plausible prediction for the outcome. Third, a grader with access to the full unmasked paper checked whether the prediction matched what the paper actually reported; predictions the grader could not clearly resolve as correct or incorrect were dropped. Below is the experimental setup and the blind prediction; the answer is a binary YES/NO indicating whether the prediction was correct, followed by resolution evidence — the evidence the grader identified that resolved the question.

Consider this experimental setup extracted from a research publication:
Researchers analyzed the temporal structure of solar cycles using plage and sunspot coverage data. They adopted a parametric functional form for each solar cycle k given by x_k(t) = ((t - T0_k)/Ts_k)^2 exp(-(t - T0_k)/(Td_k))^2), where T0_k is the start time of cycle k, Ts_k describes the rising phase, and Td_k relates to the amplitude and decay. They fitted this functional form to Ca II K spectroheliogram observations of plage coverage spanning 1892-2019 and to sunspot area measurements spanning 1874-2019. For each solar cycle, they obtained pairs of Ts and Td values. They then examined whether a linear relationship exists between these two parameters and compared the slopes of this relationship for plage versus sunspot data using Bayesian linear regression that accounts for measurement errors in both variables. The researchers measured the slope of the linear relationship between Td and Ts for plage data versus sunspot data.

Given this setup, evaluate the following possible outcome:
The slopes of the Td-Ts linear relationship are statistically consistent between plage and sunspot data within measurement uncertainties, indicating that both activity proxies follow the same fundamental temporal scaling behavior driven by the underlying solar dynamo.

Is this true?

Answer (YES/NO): NO